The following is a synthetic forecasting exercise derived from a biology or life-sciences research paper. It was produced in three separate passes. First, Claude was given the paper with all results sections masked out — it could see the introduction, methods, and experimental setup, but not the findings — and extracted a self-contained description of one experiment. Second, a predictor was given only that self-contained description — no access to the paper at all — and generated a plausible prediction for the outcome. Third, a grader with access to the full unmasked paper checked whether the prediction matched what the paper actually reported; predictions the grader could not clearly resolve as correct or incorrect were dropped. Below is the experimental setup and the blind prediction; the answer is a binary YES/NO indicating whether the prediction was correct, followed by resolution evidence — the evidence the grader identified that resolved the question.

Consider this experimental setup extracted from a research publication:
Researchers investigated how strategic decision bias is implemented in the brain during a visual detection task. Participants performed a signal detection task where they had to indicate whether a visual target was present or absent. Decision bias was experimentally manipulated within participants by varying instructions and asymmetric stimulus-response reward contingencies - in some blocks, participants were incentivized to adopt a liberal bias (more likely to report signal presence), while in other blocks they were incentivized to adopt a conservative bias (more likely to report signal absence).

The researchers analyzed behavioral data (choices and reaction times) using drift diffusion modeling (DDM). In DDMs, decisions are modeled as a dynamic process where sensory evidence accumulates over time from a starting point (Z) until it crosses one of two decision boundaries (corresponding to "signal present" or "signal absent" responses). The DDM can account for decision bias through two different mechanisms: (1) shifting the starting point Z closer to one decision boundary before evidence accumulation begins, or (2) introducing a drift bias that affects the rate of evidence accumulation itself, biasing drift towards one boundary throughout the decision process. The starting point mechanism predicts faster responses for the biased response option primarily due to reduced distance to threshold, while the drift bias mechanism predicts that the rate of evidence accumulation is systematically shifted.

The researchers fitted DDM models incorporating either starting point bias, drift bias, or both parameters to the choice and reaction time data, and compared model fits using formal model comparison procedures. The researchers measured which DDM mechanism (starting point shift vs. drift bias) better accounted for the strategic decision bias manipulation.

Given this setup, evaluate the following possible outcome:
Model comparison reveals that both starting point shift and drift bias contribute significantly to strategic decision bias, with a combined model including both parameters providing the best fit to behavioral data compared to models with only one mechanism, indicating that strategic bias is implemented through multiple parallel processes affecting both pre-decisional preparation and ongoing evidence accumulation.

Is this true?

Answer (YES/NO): NO